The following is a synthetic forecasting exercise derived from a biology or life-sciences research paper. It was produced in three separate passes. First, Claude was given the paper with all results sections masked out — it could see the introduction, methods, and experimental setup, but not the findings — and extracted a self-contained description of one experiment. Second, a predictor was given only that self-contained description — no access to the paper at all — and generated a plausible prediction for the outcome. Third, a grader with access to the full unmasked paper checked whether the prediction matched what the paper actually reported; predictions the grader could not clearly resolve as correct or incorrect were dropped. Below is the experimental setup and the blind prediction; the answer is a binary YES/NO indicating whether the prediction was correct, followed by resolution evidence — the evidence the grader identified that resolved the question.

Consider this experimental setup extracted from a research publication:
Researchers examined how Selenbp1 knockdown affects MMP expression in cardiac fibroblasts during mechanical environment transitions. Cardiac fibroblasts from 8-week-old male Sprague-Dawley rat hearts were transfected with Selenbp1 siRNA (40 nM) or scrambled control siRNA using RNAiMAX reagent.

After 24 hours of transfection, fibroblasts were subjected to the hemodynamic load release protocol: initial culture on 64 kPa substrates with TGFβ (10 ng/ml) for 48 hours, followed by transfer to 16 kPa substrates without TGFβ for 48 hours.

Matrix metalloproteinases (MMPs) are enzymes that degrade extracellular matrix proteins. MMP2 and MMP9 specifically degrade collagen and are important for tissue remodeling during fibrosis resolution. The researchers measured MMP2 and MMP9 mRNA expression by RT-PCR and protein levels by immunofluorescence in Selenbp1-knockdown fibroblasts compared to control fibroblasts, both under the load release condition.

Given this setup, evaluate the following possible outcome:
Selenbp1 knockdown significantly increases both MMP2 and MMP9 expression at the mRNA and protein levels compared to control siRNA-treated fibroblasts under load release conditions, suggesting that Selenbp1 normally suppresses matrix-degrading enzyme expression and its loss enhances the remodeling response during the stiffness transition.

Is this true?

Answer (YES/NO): NO